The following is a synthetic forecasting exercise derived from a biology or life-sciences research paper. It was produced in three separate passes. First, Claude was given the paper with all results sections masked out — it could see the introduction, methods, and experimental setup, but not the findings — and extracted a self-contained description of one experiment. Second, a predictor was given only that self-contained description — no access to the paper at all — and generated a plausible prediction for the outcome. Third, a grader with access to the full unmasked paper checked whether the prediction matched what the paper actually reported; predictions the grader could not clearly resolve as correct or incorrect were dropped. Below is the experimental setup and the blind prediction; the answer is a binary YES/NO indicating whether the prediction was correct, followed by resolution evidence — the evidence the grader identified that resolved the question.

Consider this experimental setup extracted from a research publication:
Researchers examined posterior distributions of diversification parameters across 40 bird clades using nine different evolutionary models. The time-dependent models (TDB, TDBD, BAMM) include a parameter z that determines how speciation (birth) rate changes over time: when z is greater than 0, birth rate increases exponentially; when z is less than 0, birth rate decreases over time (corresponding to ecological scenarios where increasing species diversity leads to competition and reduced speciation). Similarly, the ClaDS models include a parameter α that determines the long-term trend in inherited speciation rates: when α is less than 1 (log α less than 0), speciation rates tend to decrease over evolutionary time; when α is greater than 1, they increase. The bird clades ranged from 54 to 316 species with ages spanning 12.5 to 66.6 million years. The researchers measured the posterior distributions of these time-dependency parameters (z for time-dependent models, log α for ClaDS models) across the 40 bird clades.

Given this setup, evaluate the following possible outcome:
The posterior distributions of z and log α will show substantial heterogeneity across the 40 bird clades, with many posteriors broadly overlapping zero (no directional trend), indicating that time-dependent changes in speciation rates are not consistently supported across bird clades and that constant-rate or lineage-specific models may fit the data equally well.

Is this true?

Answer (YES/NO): NO